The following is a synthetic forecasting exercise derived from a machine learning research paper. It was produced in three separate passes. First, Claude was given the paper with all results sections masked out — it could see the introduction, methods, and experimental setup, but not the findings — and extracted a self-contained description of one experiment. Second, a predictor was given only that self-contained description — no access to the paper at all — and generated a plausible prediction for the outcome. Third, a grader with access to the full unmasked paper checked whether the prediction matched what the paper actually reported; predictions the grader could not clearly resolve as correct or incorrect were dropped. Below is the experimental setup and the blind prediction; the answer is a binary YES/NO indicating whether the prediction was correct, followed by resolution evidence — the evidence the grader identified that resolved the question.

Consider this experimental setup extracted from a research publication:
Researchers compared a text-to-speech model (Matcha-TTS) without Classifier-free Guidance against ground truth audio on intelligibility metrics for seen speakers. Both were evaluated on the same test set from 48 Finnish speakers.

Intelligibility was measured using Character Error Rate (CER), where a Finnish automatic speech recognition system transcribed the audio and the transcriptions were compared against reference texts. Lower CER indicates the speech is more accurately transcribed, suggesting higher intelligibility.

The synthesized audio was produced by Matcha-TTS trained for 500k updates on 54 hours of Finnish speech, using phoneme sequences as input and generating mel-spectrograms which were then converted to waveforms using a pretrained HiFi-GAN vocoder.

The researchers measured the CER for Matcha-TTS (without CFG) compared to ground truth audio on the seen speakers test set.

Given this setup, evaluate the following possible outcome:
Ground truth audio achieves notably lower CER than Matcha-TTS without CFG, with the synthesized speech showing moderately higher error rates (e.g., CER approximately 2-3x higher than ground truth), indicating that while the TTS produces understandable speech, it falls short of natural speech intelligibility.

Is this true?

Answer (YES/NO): NO